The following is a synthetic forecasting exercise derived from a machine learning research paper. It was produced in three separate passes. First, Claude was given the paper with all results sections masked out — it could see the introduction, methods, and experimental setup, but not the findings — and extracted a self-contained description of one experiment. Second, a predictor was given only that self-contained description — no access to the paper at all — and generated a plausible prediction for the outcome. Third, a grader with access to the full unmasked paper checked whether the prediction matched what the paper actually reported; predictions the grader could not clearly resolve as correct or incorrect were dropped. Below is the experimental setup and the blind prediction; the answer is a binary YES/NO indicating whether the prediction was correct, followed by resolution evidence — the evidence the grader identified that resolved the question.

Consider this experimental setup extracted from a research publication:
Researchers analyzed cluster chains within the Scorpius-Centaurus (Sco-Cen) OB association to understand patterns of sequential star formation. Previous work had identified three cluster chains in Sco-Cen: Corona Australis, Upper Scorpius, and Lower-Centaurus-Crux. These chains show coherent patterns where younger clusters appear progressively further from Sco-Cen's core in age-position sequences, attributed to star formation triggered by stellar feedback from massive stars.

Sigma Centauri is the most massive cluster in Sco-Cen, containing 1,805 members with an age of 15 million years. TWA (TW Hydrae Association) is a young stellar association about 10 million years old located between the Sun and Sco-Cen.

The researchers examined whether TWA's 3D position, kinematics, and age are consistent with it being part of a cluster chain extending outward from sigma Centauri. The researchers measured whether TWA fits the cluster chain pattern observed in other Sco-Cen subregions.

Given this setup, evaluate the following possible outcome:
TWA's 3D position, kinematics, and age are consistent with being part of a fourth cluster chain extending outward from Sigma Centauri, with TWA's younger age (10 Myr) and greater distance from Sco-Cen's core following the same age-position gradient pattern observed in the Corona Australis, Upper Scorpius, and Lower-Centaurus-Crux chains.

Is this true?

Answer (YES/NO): YES